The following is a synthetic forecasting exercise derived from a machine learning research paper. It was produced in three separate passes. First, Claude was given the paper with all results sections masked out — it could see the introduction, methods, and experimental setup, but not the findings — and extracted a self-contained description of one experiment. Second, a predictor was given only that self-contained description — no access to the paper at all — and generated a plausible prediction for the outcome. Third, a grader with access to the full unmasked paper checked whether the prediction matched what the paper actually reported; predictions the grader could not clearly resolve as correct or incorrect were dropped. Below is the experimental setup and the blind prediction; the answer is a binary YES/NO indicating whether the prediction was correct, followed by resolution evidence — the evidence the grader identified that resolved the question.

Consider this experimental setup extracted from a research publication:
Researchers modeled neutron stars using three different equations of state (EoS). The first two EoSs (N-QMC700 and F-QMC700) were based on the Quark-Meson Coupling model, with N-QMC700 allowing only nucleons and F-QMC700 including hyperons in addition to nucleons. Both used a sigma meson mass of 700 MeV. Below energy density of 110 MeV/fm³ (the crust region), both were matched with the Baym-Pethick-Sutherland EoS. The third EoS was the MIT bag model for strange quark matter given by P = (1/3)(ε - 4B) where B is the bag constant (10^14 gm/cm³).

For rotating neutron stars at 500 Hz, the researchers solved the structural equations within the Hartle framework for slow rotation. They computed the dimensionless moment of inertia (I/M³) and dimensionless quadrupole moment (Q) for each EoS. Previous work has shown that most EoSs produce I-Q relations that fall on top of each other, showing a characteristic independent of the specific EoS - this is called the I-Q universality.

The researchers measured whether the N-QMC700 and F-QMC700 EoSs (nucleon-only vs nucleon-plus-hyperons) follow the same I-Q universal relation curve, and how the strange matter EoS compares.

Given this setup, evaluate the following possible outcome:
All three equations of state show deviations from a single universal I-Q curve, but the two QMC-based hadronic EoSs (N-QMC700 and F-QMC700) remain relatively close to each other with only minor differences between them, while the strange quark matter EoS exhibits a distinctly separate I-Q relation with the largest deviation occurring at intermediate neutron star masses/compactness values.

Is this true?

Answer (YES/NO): NO